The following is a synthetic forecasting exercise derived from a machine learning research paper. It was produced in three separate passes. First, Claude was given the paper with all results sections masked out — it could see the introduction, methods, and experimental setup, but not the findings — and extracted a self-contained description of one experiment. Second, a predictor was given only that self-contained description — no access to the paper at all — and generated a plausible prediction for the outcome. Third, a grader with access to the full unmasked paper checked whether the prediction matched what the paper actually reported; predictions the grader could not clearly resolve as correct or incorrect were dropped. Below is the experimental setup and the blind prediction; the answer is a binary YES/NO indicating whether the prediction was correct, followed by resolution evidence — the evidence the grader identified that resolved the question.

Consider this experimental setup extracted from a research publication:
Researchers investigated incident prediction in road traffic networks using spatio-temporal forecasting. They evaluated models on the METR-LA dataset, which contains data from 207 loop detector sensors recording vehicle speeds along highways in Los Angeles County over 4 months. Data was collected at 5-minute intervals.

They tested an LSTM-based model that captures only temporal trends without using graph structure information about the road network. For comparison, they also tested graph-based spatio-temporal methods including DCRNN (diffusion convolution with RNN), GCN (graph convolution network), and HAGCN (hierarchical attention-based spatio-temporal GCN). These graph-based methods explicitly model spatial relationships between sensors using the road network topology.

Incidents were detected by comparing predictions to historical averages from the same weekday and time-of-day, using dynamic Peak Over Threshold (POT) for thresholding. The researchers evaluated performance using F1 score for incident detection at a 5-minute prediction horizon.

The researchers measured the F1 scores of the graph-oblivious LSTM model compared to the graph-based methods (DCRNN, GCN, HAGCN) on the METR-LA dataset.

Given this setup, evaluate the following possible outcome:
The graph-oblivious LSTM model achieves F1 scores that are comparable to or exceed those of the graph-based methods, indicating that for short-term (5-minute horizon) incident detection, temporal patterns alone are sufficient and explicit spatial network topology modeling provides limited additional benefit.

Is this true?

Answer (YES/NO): YES